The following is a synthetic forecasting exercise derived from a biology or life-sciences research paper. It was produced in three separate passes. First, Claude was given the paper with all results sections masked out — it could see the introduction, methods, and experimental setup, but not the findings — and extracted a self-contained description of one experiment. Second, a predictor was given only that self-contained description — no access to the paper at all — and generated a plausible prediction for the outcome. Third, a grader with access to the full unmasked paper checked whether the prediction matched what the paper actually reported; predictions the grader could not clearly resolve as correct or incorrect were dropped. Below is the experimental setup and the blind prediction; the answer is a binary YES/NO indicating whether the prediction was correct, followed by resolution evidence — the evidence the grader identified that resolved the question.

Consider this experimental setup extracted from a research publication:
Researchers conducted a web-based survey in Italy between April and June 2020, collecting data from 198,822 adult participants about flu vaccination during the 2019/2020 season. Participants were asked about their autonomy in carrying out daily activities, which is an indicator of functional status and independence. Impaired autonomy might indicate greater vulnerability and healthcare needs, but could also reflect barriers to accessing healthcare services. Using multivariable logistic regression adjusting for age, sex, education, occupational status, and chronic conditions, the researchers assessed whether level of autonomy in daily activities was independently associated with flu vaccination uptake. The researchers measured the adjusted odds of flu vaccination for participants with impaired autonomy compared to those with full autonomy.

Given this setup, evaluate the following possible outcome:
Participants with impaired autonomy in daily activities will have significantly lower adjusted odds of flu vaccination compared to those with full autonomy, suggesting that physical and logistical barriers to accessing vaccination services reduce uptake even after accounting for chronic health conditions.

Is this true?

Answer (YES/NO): YES